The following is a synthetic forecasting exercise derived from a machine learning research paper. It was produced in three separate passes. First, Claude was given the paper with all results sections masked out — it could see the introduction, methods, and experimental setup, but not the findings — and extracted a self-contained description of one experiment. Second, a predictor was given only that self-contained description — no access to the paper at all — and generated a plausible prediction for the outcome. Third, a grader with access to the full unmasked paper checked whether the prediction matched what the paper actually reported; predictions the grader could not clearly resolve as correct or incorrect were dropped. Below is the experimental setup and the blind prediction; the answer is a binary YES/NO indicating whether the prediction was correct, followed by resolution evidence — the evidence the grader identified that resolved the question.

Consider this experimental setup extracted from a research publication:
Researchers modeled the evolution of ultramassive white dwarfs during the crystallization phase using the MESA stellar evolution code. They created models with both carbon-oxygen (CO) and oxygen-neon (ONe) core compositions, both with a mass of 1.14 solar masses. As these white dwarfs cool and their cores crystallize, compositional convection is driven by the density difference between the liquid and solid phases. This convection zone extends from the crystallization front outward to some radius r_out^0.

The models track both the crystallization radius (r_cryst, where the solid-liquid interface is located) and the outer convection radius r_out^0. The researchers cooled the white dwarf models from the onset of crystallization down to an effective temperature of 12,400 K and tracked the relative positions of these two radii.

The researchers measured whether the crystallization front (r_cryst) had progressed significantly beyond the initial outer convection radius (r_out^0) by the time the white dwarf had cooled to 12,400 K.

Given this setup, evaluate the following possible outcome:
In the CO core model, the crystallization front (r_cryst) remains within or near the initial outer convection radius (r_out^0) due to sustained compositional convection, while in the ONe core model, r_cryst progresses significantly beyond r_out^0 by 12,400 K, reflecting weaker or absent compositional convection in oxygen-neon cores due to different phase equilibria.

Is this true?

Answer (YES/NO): NO